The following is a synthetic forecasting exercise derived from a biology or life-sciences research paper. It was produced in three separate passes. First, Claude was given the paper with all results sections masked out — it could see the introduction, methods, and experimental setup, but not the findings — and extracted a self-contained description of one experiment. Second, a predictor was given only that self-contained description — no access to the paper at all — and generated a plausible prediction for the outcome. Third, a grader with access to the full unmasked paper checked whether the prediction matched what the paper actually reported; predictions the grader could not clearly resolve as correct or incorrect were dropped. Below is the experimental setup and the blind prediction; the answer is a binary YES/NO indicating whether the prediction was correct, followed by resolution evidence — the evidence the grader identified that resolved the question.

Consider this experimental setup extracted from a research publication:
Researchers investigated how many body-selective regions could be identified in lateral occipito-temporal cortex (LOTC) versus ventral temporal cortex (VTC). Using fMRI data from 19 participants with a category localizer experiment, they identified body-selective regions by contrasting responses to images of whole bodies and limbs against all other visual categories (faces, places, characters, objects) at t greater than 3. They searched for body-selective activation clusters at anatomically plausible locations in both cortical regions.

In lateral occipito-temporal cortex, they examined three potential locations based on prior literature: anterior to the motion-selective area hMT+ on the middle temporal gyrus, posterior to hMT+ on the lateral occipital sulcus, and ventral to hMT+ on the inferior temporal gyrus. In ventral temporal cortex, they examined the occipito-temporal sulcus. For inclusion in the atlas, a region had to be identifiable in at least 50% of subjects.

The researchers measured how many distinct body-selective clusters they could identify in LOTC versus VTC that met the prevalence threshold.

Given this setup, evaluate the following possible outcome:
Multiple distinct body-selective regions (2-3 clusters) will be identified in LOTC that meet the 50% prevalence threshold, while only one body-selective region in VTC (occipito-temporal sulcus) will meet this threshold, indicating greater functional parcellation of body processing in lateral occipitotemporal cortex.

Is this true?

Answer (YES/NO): YES